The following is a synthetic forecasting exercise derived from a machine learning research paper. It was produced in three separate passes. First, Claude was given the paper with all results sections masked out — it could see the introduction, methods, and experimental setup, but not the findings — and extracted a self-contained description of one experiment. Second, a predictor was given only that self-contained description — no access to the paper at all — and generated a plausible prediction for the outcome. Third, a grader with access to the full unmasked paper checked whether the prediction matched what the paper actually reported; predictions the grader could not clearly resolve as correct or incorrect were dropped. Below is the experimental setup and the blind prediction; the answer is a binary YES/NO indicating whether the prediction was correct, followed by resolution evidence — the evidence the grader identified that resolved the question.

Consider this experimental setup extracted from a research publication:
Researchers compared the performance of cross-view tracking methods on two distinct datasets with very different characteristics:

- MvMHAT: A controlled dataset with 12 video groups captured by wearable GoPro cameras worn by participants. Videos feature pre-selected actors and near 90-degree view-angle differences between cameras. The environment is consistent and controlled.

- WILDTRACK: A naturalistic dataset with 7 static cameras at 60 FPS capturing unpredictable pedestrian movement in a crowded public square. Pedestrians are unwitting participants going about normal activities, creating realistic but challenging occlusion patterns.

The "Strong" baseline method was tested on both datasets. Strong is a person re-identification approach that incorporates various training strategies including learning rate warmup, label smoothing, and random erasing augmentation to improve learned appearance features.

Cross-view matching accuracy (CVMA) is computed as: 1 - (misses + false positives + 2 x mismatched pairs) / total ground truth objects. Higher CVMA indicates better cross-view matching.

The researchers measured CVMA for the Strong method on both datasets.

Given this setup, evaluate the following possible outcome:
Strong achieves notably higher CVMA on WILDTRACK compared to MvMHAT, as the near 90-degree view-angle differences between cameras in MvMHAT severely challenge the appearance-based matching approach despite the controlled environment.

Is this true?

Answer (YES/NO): NO